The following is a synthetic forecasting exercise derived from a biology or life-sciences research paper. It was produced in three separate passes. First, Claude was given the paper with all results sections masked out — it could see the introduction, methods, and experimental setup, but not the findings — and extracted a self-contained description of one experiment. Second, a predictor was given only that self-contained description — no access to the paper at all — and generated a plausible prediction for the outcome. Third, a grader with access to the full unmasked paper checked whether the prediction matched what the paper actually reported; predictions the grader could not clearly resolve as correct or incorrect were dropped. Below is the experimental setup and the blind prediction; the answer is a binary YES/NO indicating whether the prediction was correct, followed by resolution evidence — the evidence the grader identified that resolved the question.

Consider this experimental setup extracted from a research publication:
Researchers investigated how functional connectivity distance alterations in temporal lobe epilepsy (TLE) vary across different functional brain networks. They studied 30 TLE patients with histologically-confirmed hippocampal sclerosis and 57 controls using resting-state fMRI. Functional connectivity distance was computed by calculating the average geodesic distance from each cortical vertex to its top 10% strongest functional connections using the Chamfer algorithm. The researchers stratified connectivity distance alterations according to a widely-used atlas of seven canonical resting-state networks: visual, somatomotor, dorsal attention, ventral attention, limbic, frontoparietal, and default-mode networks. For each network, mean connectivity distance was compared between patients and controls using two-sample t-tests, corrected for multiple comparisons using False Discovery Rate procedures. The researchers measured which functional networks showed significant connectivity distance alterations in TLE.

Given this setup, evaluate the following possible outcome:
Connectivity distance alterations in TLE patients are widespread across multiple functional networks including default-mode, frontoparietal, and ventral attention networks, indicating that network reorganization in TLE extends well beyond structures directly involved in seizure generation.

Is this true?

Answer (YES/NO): NO